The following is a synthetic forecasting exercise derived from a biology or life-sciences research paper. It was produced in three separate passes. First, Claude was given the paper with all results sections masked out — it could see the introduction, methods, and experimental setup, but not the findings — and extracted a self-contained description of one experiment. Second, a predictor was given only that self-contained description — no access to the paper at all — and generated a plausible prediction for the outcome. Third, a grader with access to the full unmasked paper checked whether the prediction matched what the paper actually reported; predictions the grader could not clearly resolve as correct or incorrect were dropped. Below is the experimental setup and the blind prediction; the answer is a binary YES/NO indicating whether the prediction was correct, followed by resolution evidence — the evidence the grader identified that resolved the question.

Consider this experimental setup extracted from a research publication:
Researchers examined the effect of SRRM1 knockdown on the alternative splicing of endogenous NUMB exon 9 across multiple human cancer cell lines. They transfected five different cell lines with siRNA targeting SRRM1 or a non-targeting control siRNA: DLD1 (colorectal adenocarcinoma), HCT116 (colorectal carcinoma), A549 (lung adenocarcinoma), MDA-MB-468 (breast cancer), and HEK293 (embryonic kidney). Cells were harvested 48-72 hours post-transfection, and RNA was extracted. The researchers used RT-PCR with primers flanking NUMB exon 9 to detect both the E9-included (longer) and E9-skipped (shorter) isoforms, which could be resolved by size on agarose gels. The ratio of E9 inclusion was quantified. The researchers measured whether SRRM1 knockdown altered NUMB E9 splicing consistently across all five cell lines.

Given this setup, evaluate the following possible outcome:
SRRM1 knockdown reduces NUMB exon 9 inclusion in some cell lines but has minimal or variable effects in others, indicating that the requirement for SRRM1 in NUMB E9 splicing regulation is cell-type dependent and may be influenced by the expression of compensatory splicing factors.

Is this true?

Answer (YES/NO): NO